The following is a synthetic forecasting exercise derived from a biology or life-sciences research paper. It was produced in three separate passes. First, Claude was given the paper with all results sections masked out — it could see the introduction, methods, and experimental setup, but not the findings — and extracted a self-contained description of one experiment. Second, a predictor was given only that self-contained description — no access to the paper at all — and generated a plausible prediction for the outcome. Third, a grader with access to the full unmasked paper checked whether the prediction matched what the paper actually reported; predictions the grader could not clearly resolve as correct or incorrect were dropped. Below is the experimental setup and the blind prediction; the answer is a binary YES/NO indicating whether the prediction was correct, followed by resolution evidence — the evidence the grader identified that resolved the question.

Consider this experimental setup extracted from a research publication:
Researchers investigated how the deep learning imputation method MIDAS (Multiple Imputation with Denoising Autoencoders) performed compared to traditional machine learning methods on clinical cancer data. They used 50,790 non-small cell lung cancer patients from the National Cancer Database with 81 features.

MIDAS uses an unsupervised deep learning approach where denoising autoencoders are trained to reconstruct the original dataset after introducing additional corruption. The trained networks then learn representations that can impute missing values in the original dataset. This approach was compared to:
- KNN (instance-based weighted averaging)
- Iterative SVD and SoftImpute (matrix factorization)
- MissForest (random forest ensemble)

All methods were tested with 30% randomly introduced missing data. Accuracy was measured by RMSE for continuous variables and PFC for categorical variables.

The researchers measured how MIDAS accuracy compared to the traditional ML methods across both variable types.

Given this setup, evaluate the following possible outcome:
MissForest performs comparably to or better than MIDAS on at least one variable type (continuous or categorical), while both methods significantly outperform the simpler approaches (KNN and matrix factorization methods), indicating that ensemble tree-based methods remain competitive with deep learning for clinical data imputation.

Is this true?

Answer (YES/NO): NO